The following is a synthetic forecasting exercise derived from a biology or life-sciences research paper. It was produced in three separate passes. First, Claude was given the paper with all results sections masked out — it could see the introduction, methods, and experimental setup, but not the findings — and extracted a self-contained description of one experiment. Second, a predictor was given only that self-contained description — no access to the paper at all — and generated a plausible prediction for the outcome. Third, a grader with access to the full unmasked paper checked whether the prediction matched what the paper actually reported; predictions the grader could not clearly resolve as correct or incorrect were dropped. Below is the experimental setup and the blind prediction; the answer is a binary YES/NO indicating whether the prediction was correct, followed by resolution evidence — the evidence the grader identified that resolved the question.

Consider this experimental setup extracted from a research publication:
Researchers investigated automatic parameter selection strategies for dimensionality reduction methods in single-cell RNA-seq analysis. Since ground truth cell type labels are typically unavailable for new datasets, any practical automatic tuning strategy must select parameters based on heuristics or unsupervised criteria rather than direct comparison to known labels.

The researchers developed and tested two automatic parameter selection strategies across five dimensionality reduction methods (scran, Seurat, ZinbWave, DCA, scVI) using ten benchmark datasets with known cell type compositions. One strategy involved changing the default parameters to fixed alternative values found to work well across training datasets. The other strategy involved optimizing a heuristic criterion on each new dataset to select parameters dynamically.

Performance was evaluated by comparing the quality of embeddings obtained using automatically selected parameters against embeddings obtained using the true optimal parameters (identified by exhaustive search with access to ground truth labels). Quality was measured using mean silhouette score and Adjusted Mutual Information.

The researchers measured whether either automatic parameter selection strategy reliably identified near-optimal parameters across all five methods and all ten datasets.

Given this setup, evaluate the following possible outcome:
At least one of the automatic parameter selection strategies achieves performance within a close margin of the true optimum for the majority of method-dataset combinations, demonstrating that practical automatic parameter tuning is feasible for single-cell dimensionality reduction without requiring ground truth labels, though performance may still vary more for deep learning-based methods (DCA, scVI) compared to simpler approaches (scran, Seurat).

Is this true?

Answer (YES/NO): NO